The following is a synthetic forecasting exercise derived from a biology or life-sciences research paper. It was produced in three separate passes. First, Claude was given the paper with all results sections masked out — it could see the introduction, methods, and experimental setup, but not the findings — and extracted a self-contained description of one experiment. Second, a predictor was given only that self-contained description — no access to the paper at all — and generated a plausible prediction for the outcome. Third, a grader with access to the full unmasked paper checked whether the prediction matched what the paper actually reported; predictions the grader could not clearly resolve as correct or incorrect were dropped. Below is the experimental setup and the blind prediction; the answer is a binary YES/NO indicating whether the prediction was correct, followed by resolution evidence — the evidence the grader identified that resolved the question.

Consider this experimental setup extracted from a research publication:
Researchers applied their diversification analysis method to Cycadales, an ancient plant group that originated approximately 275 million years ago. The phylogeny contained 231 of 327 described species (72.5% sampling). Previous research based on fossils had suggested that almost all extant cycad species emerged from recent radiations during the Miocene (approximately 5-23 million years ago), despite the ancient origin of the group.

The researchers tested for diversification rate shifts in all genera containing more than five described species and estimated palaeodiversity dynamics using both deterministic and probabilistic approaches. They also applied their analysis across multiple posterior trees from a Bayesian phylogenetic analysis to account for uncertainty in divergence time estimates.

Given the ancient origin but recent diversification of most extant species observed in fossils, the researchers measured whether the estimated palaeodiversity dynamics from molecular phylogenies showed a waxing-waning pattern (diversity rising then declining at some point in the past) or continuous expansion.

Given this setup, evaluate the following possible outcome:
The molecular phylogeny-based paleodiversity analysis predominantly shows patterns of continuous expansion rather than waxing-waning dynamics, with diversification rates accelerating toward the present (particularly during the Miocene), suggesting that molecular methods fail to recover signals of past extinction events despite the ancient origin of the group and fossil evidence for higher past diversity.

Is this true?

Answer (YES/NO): NO